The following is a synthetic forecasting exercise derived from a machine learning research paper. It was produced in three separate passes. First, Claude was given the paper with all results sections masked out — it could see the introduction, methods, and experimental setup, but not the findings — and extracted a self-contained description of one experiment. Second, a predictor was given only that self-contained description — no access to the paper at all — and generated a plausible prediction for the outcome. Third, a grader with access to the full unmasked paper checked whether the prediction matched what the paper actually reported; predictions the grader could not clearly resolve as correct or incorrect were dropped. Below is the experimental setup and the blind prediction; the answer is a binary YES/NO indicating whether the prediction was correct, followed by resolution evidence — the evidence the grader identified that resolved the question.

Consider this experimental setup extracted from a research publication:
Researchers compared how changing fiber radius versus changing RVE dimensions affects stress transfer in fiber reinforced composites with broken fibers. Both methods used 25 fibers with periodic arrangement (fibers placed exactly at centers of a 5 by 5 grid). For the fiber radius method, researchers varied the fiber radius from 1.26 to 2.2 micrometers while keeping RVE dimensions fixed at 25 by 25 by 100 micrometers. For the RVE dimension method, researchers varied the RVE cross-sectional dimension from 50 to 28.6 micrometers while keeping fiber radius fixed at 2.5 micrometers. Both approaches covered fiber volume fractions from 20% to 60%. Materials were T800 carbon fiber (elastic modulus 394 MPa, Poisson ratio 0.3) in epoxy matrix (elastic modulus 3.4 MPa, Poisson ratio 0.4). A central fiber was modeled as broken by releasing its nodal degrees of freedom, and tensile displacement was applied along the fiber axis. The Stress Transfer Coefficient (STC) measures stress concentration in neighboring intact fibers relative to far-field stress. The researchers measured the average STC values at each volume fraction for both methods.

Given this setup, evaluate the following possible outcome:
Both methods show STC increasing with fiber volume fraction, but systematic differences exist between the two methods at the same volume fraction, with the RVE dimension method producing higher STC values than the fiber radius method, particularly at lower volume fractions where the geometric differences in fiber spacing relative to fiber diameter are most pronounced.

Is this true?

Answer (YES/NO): NO